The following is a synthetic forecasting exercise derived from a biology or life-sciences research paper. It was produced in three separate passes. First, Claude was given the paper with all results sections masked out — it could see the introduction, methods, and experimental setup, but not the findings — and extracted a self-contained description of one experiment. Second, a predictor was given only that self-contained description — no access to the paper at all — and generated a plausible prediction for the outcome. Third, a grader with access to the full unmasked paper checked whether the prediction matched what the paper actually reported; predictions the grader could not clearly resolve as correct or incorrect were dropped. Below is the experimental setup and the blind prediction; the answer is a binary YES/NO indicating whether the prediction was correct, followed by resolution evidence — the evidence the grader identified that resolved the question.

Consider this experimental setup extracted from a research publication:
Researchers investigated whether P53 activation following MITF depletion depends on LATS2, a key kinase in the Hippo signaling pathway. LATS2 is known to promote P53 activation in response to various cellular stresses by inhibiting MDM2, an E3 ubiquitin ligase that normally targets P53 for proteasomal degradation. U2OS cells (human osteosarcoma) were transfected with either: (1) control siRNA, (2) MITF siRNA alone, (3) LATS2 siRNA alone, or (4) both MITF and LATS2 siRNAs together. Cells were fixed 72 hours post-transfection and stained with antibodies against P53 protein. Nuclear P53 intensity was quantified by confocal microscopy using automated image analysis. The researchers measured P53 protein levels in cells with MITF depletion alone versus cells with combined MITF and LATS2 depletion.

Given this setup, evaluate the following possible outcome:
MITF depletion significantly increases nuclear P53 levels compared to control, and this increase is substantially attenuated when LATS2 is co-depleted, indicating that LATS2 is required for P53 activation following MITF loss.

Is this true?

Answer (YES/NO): YES